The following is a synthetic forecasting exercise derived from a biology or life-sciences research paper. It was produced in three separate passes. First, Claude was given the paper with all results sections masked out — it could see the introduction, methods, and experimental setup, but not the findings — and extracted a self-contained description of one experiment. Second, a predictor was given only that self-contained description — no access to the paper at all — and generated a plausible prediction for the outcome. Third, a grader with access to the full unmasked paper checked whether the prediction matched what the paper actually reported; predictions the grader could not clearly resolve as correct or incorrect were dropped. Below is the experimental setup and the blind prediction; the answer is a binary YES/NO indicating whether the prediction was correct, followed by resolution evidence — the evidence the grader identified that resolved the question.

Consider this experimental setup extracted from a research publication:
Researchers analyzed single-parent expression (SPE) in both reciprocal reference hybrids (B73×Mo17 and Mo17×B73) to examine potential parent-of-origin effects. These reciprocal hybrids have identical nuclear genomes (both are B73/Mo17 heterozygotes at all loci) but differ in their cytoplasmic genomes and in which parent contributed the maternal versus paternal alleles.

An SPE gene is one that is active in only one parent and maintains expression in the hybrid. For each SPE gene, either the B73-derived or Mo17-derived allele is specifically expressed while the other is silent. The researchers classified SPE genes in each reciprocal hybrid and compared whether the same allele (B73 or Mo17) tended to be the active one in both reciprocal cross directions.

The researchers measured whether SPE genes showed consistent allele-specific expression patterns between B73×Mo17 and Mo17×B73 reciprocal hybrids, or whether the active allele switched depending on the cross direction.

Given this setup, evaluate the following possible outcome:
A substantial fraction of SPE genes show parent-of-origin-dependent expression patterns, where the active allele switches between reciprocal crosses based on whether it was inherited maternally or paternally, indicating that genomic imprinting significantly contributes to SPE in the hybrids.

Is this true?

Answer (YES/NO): NO